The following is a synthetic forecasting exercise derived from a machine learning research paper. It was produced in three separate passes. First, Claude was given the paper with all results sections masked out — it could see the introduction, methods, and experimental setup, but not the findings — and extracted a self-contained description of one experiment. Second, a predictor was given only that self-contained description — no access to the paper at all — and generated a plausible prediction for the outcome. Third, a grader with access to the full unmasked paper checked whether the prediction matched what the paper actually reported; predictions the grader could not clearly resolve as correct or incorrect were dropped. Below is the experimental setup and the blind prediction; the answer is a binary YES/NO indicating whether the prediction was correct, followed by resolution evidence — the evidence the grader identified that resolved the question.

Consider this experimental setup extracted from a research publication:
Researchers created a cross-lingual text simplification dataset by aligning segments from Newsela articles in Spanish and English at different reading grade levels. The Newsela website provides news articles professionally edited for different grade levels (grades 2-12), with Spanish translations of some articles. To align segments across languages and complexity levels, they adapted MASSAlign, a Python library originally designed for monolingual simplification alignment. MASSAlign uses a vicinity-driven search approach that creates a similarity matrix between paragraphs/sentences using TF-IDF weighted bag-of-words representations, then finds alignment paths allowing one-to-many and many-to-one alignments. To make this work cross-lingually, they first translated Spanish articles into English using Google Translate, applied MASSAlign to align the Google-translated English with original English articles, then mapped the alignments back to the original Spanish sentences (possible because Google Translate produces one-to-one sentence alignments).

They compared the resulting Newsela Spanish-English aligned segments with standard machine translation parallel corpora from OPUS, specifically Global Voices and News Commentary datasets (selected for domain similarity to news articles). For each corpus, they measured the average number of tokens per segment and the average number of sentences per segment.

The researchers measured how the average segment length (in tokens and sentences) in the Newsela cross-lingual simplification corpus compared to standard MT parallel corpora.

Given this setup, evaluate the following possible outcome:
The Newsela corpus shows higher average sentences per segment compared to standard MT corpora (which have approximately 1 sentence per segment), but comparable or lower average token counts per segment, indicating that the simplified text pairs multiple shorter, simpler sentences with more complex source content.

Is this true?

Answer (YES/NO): NO